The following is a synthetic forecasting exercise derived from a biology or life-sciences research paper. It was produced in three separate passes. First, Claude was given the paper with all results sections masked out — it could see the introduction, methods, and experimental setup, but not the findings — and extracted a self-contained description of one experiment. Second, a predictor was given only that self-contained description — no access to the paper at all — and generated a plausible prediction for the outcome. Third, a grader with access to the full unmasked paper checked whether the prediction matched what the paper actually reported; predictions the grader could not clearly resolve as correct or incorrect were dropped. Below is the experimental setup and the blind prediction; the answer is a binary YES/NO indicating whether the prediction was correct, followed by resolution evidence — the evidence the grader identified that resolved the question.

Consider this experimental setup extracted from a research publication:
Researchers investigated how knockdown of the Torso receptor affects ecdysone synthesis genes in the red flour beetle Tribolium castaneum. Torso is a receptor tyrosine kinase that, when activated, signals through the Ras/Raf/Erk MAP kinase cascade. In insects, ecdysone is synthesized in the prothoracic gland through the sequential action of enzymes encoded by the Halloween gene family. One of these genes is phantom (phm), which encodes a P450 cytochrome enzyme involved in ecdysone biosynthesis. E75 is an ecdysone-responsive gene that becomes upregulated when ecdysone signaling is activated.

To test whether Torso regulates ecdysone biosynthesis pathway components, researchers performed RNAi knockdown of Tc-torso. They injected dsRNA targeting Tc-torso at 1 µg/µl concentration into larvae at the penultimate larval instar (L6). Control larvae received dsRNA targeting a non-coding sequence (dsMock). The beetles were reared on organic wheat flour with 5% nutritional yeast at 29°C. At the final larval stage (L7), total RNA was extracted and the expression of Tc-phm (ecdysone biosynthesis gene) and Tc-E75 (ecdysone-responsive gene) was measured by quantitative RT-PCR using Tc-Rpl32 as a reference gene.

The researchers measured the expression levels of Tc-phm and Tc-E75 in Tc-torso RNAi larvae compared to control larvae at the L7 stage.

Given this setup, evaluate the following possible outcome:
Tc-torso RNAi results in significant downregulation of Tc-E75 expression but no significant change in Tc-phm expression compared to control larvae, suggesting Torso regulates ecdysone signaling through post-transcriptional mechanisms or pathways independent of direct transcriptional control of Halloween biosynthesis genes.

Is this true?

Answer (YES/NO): NO